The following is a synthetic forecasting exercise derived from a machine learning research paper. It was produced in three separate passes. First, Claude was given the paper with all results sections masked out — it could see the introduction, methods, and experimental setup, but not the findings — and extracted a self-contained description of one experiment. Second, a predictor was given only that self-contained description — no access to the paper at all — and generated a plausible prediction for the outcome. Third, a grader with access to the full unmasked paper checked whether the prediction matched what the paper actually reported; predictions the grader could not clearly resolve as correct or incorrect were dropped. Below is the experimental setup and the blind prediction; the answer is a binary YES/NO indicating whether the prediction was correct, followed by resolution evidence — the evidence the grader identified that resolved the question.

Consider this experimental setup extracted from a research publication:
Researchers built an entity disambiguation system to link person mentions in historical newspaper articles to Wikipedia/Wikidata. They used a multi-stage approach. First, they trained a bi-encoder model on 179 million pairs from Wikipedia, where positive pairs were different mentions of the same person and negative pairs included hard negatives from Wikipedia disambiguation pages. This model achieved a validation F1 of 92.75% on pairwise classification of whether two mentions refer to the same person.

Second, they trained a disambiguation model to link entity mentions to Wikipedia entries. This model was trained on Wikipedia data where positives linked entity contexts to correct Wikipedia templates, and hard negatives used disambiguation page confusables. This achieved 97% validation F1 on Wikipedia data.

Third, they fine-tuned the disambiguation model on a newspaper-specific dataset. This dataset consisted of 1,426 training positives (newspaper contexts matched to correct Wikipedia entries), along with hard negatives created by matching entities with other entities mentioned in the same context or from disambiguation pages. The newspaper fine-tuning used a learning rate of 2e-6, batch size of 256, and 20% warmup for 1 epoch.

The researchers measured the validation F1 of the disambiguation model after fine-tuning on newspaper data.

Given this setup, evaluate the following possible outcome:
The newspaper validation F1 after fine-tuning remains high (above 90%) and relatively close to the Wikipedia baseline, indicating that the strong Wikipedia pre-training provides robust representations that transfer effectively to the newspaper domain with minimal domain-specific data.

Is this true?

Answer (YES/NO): NO